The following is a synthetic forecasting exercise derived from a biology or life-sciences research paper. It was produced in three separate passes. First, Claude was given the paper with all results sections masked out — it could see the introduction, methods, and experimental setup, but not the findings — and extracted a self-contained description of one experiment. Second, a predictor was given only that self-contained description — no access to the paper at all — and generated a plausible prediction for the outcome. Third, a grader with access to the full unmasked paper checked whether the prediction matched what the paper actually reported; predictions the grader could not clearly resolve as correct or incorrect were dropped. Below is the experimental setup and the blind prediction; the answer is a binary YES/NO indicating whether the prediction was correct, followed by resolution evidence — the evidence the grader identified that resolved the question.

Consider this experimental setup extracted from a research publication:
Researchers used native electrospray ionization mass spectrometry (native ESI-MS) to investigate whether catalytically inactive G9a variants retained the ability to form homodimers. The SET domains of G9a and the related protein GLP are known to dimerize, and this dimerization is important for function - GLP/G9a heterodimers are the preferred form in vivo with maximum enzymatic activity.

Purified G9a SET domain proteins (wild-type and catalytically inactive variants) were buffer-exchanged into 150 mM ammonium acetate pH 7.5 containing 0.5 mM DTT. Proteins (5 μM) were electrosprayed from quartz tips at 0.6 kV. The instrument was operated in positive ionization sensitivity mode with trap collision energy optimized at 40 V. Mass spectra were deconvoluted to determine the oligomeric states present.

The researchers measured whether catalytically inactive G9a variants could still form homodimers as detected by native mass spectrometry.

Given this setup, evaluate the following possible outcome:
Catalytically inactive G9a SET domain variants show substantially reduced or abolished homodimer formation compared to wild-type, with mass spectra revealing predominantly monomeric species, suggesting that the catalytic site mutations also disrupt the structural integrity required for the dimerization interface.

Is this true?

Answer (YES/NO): NO